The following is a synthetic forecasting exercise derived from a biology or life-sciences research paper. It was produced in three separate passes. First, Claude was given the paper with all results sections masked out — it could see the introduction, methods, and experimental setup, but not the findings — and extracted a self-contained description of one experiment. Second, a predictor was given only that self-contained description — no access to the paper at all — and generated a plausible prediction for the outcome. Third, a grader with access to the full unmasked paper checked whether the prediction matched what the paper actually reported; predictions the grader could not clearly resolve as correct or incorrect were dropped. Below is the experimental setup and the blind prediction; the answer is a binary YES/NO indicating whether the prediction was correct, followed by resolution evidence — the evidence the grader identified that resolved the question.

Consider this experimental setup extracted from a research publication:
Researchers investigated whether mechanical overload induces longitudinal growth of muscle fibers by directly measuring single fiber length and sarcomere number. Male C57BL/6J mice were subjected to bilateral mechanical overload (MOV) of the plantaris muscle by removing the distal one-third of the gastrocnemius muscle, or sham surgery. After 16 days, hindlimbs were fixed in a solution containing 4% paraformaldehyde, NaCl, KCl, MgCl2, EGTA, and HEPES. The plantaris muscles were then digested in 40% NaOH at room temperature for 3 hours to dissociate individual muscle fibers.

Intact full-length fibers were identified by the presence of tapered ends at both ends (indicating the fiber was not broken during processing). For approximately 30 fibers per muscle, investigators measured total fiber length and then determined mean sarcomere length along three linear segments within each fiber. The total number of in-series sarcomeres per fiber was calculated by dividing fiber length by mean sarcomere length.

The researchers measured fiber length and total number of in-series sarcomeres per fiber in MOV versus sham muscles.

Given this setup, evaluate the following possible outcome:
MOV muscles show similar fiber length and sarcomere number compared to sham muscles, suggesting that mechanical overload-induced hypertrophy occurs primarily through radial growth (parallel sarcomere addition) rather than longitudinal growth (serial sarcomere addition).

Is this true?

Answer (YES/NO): NO